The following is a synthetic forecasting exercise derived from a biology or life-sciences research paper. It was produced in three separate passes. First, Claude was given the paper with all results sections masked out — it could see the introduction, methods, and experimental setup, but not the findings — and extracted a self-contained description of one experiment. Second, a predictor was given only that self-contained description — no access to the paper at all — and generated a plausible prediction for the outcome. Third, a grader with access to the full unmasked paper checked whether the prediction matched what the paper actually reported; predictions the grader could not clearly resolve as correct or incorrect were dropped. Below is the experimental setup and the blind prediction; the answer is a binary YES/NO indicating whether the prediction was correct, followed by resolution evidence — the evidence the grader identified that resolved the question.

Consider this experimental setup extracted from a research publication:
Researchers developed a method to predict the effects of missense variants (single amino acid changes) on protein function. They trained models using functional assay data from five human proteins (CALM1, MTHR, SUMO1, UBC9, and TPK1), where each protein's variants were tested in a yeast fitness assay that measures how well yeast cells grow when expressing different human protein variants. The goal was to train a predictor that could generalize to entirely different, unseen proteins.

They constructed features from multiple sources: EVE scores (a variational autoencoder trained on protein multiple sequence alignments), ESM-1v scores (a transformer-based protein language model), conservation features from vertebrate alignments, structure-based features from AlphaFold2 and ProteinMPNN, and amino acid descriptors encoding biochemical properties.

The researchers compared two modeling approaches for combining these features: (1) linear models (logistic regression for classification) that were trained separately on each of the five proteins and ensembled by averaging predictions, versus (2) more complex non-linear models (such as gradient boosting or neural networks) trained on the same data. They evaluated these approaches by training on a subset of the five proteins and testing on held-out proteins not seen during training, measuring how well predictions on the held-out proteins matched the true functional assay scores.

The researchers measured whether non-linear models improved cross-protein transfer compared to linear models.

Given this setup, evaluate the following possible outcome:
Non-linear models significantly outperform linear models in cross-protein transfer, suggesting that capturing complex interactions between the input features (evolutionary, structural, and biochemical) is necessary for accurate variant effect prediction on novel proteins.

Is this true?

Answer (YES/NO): NO